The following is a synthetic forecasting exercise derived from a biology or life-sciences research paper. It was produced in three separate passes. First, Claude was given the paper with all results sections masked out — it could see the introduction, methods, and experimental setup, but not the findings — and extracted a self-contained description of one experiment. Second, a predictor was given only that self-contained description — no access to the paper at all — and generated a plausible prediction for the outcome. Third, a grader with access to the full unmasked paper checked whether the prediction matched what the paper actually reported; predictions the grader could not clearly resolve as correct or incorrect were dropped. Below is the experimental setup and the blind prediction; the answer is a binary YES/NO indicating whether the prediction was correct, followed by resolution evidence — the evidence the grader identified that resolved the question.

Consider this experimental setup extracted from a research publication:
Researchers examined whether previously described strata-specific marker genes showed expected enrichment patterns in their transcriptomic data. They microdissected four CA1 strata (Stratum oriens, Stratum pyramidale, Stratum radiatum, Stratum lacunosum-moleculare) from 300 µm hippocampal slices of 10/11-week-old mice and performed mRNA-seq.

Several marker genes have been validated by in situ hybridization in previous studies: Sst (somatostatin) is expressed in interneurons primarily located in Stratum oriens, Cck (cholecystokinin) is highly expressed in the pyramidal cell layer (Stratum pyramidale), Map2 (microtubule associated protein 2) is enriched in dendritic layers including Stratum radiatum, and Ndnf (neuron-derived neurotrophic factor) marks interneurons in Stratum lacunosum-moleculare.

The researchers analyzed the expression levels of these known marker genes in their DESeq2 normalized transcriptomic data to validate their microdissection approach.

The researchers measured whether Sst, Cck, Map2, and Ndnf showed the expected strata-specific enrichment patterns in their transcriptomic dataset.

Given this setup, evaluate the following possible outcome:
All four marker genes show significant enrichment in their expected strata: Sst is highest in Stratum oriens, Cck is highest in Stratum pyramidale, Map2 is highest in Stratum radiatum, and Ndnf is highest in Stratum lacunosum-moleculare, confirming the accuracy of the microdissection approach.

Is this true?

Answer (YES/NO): YES